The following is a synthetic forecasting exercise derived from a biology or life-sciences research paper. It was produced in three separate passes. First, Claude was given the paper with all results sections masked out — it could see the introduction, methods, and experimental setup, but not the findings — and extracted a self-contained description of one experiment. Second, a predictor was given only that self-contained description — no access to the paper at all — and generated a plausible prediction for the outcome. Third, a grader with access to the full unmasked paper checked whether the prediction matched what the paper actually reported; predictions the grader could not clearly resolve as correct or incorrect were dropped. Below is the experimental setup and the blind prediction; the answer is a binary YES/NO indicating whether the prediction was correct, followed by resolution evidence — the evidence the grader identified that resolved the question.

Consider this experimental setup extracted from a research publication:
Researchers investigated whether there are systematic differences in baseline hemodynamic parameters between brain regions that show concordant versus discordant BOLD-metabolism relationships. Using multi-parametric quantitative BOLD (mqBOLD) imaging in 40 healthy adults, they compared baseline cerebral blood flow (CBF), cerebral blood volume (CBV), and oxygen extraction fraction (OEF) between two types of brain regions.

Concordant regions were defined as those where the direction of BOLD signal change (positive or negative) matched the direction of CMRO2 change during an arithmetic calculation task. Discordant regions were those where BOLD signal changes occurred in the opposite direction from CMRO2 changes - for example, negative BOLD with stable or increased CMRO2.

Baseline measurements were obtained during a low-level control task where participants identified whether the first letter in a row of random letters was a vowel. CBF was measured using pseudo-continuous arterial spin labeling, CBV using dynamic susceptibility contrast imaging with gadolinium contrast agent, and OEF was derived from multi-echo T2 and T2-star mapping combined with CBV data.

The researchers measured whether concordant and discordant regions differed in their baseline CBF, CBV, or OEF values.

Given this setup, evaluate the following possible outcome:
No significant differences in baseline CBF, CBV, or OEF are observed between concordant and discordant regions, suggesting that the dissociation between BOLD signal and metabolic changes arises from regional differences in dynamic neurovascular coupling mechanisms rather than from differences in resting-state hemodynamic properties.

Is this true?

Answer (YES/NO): NO